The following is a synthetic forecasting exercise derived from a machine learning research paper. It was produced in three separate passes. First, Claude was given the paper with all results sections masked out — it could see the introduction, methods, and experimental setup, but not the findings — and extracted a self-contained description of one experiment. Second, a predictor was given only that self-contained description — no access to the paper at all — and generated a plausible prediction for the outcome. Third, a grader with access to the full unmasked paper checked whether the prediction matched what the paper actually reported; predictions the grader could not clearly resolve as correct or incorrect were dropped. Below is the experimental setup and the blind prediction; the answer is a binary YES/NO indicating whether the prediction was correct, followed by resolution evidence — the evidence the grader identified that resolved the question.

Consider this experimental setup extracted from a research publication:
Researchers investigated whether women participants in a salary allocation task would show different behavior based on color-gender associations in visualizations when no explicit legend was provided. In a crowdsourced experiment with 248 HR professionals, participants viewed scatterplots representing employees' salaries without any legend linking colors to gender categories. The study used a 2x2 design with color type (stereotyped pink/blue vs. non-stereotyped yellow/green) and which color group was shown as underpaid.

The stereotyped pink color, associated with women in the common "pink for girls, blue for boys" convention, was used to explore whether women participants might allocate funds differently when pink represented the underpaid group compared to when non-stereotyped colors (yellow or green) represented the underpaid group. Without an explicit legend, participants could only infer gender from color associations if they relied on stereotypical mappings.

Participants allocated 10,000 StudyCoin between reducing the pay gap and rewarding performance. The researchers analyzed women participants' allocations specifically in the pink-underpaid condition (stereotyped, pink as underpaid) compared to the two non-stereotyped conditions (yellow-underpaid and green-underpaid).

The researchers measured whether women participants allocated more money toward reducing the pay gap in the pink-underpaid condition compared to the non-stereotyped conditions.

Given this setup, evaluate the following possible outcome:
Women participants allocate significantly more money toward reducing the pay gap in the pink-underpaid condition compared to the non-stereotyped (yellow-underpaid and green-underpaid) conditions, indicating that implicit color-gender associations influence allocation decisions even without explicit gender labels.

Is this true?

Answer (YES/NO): NO